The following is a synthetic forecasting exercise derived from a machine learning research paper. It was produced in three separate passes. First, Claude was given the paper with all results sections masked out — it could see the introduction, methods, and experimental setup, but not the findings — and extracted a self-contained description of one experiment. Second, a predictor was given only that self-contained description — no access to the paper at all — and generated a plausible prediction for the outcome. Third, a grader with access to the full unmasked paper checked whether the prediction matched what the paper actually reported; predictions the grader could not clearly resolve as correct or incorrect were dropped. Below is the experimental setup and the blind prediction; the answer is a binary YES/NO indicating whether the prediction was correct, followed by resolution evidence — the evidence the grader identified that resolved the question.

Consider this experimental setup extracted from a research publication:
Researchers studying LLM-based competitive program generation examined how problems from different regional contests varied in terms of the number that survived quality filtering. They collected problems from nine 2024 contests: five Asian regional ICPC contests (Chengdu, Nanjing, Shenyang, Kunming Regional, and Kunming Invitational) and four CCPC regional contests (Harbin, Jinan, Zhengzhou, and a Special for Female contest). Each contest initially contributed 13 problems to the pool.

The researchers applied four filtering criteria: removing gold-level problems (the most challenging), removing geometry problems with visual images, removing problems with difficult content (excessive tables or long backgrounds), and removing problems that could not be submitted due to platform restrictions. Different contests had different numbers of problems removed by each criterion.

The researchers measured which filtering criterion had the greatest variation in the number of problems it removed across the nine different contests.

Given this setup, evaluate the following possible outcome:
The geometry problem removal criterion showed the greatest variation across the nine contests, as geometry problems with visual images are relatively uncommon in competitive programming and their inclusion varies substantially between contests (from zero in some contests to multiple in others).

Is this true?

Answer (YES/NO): NO